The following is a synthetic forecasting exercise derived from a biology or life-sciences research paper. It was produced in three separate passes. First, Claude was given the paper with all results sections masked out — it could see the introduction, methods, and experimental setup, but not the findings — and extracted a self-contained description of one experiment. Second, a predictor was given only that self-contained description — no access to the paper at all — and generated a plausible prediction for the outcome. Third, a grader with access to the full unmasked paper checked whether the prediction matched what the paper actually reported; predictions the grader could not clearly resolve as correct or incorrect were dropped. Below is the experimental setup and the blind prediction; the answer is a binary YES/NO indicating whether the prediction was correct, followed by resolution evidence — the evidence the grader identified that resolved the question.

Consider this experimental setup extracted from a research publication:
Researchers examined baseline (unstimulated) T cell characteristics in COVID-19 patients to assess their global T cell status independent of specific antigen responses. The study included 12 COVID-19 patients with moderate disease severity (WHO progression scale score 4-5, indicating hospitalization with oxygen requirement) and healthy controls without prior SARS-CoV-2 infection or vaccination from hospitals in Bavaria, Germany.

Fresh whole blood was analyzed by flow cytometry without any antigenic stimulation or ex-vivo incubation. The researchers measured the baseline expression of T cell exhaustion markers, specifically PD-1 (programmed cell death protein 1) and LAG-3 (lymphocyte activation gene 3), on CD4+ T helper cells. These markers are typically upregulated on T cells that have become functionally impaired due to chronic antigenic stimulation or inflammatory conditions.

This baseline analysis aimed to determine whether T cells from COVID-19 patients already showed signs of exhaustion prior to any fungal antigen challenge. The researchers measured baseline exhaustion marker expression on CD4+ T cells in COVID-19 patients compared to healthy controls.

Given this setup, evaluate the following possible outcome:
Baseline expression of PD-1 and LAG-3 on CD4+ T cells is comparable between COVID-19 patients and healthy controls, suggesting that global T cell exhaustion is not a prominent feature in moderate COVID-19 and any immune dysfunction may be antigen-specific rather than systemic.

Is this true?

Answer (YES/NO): NO